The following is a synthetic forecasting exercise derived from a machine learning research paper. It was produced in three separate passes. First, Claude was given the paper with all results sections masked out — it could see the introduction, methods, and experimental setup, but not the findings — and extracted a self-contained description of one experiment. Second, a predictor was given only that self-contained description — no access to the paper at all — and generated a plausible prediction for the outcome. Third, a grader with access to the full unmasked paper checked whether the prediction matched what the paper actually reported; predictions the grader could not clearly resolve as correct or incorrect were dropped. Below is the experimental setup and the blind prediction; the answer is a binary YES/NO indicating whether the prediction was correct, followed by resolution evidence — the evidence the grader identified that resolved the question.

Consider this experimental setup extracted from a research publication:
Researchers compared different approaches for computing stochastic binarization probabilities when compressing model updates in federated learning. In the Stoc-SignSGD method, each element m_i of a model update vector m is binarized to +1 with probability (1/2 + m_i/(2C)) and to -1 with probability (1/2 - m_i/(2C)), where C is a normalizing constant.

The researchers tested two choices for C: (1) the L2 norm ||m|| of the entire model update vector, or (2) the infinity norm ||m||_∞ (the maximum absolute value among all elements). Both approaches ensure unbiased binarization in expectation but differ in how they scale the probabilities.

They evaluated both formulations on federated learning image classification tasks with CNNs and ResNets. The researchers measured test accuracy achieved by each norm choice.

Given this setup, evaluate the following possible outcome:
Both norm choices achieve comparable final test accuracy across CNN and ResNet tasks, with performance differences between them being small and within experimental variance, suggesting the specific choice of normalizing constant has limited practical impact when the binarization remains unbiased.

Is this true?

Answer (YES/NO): NO